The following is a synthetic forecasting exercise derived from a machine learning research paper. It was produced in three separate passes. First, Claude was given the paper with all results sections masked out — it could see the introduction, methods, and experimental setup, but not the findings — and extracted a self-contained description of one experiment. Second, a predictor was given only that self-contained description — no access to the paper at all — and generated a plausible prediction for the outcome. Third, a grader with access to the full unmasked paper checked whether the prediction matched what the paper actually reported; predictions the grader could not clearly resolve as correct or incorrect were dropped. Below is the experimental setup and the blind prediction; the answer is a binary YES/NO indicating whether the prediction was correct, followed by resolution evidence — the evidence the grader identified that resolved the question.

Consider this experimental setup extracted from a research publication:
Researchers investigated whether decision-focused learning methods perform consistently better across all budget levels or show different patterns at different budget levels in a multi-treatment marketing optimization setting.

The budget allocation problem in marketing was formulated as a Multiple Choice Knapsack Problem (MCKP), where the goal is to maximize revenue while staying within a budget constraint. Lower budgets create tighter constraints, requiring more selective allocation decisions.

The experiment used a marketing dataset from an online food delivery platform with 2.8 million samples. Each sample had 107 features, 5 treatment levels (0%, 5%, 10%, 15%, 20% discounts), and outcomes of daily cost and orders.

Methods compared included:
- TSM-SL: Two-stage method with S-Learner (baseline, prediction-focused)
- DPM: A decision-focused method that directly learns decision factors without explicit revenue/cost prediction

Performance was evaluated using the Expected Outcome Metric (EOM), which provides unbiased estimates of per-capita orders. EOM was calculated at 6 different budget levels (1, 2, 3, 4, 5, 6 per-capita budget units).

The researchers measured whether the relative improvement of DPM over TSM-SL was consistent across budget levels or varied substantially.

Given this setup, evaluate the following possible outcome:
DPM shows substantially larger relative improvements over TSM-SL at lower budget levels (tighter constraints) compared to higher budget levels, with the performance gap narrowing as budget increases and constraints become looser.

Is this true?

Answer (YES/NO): NO